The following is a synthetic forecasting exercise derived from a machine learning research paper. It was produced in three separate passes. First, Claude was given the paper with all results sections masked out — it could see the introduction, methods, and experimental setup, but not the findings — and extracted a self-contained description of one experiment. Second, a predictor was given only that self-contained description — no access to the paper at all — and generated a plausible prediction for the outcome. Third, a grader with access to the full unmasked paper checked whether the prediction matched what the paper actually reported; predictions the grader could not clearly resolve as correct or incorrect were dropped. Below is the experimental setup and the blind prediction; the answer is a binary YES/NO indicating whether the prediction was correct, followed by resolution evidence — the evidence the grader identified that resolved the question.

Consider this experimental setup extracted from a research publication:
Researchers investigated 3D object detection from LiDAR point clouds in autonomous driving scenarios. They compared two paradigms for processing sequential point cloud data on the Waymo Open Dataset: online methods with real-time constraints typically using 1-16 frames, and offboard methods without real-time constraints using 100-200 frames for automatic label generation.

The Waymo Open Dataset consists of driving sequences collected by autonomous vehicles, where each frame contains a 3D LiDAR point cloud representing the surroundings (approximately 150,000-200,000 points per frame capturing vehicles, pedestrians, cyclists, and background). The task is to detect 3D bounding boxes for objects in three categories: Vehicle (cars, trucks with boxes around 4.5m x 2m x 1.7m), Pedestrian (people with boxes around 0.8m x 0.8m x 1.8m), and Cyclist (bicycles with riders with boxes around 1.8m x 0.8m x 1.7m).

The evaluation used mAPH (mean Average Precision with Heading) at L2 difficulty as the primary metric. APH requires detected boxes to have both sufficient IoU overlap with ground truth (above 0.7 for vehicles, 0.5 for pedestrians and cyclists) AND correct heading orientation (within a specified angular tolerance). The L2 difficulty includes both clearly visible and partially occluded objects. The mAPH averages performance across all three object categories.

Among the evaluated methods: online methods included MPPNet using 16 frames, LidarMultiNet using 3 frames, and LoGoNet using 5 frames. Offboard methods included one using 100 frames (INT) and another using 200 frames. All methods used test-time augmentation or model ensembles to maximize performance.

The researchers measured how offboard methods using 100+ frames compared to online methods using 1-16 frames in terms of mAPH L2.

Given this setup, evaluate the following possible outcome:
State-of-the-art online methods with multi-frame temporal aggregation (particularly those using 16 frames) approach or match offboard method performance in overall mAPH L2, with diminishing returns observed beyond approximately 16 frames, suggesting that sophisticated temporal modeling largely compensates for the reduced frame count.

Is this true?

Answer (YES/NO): NO